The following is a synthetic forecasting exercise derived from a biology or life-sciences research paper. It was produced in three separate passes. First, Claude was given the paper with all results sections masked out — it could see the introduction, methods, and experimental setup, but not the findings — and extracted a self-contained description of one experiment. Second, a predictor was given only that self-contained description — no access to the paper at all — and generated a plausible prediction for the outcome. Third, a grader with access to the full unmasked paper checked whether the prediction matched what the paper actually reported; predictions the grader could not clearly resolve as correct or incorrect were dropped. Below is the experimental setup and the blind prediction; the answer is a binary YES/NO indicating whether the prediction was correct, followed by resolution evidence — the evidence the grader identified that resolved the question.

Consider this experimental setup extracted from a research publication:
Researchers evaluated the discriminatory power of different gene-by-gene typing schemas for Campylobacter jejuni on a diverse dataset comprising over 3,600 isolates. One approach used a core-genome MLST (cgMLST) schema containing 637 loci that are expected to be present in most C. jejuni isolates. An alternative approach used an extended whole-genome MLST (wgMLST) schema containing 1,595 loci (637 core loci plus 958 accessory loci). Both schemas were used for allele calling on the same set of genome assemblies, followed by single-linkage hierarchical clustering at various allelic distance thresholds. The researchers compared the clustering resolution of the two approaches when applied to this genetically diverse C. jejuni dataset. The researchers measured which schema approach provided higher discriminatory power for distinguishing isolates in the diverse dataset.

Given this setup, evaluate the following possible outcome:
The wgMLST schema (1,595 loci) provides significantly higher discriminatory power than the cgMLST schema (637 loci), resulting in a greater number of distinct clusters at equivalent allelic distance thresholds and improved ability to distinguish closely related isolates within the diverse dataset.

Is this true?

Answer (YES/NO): YES